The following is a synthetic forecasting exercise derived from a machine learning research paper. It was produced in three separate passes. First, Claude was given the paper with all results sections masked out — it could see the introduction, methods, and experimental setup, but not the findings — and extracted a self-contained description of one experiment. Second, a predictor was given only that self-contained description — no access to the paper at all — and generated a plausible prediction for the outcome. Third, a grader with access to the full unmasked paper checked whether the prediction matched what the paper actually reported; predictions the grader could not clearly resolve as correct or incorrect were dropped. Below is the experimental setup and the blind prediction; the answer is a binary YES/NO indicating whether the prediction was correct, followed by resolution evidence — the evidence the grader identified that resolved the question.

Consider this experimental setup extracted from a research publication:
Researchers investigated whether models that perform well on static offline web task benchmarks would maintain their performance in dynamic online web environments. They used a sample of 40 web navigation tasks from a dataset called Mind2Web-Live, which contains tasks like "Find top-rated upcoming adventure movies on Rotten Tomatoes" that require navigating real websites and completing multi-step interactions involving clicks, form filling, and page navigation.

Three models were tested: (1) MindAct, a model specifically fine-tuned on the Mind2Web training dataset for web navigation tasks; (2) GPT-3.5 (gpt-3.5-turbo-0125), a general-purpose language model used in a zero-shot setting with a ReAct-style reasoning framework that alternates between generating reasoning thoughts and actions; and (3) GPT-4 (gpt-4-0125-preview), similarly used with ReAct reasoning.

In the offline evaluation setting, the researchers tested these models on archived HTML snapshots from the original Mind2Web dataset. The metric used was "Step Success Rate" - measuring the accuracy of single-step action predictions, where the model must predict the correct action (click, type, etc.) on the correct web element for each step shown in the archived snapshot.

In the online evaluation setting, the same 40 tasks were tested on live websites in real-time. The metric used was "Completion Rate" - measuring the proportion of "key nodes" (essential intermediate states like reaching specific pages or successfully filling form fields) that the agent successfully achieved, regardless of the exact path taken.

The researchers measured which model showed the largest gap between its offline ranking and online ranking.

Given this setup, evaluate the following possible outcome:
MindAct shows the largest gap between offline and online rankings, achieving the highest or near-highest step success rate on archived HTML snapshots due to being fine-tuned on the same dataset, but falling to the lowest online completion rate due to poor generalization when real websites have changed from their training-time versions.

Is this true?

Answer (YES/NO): YES